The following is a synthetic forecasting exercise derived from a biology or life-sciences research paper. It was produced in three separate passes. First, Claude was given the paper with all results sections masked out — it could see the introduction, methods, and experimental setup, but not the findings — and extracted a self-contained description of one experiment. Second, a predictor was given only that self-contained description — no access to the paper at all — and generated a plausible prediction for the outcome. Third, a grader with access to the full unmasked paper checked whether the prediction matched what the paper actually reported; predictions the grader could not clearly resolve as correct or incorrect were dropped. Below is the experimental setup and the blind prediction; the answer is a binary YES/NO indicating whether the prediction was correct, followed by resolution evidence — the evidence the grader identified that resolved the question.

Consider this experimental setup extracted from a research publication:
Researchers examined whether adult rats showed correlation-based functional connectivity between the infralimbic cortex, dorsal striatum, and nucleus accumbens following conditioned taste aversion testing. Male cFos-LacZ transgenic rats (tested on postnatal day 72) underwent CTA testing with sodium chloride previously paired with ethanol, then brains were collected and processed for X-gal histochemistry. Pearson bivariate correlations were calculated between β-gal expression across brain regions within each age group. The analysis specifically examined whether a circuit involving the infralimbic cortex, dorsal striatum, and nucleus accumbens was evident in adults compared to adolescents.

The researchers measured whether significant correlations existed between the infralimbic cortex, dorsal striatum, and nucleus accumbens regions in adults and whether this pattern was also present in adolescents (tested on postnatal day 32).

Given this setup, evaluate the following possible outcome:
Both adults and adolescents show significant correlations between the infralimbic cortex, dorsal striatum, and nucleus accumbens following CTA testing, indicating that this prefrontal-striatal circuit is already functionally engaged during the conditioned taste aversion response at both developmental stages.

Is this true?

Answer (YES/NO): NO